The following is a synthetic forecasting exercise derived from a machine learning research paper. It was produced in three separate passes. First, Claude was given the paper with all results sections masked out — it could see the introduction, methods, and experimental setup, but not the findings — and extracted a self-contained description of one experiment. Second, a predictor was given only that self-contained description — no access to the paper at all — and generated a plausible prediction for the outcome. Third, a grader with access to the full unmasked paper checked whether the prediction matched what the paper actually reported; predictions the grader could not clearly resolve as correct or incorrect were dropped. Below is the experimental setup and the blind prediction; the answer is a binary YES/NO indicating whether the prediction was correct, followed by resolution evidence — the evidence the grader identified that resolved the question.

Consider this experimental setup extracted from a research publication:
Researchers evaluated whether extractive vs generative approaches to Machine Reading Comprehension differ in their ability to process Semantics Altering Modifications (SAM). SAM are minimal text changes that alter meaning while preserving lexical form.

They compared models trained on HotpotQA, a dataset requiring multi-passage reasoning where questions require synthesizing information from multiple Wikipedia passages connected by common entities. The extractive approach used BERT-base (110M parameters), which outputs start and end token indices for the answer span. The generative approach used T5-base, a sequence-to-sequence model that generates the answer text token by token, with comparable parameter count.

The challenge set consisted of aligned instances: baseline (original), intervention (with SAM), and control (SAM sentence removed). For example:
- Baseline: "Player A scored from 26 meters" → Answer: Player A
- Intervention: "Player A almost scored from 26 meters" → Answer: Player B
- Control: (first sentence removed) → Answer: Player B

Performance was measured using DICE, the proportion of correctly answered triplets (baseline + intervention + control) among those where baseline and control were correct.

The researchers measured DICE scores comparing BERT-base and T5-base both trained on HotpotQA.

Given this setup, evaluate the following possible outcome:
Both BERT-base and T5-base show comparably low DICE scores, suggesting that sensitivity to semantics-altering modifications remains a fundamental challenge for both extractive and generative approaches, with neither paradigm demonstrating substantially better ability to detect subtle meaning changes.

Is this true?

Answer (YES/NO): YES